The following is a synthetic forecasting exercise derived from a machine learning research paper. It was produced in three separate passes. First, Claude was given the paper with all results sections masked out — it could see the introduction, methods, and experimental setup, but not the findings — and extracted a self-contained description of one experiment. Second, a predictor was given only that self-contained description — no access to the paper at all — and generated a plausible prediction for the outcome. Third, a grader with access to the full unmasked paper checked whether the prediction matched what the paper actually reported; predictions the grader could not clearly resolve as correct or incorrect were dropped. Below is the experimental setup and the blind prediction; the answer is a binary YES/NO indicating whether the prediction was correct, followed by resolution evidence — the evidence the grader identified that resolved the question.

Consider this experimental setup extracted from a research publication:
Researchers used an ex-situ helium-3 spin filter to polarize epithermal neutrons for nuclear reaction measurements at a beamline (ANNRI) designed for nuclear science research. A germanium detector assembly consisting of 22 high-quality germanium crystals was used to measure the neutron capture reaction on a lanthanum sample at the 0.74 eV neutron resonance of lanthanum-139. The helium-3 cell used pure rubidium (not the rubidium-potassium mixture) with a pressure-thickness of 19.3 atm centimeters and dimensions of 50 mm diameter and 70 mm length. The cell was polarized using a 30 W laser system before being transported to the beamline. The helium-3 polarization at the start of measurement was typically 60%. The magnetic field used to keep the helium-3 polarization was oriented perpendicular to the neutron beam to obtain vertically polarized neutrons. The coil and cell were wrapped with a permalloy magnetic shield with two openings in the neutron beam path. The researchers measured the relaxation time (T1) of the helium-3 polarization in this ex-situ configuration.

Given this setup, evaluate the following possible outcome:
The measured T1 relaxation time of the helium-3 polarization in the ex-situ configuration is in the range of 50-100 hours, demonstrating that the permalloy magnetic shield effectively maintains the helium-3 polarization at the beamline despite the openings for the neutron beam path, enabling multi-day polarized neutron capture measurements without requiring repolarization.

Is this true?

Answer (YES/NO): NO